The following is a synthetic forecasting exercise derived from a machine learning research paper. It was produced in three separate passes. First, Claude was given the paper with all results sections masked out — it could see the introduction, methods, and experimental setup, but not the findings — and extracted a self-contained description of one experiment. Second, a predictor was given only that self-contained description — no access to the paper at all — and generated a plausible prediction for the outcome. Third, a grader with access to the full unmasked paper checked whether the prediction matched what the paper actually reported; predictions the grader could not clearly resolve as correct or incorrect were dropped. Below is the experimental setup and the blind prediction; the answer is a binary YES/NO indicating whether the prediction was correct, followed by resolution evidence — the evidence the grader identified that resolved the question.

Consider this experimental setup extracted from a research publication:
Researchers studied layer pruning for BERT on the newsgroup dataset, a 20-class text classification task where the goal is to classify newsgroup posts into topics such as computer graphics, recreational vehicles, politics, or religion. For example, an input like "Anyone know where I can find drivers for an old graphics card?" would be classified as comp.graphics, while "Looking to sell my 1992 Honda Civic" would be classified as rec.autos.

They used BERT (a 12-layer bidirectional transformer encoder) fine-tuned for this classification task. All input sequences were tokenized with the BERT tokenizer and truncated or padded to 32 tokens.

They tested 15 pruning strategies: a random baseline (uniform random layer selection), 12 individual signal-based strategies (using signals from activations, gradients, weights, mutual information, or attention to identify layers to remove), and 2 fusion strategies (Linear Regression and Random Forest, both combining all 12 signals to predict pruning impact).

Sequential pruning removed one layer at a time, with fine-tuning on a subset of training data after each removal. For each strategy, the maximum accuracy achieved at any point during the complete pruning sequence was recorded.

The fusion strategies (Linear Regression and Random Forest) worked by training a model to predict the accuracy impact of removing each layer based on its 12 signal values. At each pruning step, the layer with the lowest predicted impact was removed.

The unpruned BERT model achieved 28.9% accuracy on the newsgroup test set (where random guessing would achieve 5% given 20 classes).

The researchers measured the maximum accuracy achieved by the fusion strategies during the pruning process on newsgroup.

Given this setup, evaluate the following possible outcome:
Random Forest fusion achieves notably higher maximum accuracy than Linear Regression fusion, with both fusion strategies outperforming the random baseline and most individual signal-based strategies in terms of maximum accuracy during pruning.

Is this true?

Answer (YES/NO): NO